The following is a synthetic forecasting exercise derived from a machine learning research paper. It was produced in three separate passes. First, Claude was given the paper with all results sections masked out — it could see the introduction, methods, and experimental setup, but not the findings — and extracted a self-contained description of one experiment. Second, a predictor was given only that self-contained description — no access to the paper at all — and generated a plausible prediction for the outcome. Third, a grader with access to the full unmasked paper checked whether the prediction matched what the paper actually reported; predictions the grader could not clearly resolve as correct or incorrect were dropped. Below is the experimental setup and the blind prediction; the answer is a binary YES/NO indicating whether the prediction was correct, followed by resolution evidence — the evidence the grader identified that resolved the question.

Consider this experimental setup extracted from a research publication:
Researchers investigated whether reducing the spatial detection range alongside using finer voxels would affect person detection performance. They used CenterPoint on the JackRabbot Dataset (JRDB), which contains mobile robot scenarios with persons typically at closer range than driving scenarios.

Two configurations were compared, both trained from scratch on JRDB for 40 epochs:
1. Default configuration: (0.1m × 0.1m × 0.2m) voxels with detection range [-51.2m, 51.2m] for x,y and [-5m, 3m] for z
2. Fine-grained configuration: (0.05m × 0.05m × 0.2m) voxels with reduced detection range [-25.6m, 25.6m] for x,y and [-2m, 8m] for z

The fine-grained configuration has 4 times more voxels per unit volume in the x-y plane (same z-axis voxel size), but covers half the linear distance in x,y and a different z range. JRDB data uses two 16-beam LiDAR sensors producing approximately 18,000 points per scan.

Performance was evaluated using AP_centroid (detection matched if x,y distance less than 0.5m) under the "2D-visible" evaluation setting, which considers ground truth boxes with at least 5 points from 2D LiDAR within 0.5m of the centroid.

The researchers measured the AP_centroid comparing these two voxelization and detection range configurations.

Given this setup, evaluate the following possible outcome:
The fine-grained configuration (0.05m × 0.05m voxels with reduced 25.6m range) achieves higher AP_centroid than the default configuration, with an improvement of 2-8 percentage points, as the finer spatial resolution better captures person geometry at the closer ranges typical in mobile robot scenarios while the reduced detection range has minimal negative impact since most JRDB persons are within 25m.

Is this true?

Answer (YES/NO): YES